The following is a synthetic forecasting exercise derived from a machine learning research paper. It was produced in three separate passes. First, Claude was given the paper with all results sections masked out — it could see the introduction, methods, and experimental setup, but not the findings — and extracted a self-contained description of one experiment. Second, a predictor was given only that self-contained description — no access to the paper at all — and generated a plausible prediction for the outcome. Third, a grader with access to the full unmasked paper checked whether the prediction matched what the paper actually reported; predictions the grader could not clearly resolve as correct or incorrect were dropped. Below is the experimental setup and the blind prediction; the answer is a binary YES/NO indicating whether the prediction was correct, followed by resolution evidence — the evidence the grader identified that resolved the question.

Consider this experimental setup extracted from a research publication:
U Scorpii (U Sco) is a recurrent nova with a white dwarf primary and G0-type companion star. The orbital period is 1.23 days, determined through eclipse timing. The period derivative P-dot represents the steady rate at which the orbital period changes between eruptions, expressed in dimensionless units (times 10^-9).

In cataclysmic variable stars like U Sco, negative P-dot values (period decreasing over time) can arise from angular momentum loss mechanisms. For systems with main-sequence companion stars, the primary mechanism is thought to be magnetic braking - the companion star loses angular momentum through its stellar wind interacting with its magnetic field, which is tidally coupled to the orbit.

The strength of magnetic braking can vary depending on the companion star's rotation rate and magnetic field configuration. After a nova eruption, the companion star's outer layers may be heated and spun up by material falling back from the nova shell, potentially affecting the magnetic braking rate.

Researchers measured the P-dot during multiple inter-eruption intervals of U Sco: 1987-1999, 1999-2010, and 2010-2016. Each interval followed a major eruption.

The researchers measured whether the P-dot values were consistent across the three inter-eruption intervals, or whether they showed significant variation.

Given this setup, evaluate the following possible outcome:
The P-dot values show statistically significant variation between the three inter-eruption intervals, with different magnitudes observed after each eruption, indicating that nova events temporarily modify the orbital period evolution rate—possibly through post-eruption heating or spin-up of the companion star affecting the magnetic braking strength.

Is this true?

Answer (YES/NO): YES